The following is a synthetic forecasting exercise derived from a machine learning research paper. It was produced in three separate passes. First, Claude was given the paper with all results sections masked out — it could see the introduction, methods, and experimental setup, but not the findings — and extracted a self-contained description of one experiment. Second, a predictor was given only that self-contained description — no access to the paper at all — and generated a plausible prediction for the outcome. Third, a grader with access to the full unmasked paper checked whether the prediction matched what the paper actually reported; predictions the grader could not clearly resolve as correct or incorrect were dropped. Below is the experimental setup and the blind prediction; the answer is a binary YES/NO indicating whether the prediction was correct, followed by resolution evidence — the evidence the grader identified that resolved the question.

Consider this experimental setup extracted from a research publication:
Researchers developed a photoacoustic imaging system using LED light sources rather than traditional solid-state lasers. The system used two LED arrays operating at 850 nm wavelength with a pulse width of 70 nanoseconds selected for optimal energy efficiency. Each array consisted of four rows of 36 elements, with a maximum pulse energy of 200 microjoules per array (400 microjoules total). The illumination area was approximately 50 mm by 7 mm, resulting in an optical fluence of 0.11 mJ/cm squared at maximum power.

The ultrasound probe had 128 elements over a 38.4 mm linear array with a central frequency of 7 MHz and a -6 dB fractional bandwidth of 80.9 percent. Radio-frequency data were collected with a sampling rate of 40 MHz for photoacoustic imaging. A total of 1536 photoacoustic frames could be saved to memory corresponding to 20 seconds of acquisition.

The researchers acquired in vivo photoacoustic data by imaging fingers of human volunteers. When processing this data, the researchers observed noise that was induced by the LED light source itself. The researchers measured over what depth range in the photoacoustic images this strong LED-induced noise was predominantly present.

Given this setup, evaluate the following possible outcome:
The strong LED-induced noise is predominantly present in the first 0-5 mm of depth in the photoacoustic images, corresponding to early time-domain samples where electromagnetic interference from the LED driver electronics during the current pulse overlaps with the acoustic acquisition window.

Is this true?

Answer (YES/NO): YES